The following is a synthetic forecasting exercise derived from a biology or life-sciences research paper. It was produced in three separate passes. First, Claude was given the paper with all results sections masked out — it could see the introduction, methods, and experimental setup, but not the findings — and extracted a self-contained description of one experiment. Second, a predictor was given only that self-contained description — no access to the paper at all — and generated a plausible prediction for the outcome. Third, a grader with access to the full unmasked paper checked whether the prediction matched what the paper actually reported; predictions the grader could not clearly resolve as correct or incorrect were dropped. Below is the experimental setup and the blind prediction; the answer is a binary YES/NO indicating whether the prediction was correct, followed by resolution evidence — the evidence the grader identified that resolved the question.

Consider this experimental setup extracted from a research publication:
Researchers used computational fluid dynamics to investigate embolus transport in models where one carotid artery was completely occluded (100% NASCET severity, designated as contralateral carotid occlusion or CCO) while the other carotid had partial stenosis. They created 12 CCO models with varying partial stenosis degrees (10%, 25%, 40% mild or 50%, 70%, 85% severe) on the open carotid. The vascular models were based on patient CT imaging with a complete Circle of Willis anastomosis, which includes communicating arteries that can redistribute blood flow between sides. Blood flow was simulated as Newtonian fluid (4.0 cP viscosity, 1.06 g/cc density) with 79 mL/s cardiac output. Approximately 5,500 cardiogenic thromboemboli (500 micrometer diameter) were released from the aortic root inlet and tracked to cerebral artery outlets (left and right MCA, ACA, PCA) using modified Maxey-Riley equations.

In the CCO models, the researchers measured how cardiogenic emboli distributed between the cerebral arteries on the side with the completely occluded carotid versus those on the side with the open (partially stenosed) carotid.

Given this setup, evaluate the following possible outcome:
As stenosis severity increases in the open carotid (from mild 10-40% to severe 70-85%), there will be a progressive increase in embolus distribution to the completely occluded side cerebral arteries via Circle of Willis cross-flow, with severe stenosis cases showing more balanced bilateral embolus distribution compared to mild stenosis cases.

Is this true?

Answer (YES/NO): NO